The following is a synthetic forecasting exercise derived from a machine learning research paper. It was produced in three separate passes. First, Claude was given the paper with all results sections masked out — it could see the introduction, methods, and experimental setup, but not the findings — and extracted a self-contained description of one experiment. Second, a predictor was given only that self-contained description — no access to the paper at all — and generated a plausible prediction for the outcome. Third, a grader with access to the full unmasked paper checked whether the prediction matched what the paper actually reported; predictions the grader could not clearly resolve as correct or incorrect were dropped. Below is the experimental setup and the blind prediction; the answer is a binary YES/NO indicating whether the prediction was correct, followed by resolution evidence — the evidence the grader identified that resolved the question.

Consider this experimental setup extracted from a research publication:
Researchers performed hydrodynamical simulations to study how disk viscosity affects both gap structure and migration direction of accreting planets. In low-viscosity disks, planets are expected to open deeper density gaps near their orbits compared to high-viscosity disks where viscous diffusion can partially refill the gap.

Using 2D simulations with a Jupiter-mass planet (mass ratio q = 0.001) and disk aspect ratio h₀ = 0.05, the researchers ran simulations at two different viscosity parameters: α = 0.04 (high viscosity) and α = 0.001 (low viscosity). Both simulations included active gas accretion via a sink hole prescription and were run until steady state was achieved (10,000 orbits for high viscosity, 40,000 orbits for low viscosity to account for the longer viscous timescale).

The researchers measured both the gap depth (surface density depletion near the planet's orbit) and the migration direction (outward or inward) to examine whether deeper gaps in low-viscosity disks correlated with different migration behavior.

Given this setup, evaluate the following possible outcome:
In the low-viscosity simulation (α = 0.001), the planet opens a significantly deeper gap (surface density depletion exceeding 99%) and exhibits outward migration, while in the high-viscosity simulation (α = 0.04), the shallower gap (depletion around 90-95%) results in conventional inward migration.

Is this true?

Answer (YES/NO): NO